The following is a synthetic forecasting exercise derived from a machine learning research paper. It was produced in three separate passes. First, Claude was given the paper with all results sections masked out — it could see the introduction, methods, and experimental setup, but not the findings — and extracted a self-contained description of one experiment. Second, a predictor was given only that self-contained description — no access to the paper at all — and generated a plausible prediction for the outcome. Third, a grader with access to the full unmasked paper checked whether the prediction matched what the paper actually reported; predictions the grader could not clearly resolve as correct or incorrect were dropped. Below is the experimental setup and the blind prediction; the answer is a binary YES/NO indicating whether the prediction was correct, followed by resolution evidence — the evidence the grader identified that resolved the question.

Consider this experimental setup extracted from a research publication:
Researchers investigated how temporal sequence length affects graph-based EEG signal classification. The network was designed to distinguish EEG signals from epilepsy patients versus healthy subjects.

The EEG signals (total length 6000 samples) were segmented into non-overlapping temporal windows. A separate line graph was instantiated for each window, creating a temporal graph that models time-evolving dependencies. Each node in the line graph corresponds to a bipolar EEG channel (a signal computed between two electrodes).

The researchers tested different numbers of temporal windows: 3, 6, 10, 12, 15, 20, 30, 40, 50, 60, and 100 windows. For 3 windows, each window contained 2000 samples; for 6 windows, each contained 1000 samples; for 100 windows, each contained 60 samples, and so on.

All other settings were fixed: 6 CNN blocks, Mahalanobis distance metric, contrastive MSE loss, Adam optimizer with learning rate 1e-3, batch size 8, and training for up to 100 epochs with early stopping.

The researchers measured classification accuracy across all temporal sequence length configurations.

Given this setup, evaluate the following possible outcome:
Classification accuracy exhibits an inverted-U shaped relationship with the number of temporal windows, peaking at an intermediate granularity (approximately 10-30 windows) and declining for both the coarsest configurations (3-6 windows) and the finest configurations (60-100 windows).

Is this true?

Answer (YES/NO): NO